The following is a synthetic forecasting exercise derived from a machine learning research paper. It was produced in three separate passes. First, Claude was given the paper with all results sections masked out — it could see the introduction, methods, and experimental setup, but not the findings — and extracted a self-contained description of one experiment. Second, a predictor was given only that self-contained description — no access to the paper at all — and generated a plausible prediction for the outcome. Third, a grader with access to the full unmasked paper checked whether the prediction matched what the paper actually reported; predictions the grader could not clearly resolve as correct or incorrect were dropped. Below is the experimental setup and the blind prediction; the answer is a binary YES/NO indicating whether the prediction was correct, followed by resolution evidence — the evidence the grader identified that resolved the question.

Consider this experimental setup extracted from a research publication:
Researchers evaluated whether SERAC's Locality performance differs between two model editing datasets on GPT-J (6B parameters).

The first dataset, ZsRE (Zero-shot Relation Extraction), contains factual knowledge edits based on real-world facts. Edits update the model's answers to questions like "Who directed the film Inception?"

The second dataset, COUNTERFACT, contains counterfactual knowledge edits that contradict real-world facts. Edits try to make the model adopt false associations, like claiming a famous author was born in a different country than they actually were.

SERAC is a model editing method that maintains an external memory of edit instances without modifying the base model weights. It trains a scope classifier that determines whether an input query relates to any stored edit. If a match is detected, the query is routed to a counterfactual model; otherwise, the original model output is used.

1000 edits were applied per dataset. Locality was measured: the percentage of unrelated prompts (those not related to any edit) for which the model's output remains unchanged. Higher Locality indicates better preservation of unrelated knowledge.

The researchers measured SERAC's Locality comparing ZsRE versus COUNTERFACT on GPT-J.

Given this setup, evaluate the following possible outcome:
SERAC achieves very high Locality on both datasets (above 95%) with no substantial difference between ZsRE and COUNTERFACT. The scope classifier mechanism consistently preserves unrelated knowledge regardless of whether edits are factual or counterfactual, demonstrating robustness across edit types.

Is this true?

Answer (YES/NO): NO